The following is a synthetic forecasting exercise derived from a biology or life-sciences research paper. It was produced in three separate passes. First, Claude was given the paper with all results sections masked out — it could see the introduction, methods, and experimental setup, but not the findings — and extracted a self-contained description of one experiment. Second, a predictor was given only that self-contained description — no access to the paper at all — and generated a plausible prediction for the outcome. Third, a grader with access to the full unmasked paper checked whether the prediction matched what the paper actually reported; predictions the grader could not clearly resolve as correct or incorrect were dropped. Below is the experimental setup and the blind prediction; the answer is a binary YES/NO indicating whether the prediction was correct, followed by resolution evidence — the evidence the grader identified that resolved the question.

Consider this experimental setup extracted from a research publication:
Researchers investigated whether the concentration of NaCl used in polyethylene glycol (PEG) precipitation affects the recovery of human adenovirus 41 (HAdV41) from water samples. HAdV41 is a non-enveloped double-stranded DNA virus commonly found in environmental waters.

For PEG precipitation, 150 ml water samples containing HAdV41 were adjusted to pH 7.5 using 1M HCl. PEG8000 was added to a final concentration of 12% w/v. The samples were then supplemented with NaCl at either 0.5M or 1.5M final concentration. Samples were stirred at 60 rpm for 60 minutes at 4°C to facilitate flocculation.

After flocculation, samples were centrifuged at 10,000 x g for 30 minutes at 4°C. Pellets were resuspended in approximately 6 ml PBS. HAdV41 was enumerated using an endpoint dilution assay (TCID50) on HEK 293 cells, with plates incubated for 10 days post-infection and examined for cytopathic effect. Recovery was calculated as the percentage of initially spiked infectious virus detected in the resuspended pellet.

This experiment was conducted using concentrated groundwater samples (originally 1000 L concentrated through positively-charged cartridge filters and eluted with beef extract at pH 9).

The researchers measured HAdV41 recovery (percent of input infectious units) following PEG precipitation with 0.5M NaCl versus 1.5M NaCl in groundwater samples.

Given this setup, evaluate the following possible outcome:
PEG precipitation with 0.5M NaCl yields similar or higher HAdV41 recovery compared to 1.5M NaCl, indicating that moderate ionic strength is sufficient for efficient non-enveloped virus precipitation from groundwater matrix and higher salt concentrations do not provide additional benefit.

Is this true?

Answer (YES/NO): YES